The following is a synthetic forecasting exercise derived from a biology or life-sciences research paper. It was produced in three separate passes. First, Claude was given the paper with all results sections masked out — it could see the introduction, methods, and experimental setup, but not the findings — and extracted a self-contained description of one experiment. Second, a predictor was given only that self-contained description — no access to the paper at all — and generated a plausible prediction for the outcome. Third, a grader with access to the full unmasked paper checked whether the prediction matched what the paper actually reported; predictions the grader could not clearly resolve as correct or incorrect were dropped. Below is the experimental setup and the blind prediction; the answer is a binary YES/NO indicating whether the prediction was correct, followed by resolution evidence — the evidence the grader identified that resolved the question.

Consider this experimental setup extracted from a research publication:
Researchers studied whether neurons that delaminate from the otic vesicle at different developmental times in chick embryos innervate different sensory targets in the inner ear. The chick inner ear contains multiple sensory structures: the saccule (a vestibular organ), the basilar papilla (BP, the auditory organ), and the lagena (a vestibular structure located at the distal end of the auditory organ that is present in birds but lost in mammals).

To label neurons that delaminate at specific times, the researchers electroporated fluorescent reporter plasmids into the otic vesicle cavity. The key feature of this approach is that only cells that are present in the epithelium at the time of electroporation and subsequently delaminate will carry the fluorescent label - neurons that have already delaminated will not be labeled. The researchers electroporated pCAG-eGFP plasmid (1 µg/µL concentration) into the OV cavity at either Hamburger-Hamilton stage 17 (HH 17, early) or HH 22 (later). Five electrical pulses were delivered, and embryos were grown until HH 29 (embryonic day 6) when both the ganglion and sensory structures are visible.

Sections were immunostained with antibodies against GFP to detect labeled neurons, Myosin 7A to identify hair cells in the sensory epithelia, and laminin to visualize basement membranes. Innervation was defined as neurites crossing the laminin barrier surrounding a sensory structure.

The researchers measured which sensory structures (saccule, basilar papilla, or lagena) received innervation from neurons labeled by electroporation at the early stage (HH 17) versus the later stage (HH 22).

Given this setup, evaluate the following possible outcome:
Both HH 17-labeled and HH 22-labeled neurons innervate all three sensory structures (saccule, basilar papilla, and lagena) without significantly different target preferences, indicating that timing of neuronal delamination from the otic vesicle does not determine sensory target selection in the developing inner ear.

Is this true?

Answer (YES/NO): NO